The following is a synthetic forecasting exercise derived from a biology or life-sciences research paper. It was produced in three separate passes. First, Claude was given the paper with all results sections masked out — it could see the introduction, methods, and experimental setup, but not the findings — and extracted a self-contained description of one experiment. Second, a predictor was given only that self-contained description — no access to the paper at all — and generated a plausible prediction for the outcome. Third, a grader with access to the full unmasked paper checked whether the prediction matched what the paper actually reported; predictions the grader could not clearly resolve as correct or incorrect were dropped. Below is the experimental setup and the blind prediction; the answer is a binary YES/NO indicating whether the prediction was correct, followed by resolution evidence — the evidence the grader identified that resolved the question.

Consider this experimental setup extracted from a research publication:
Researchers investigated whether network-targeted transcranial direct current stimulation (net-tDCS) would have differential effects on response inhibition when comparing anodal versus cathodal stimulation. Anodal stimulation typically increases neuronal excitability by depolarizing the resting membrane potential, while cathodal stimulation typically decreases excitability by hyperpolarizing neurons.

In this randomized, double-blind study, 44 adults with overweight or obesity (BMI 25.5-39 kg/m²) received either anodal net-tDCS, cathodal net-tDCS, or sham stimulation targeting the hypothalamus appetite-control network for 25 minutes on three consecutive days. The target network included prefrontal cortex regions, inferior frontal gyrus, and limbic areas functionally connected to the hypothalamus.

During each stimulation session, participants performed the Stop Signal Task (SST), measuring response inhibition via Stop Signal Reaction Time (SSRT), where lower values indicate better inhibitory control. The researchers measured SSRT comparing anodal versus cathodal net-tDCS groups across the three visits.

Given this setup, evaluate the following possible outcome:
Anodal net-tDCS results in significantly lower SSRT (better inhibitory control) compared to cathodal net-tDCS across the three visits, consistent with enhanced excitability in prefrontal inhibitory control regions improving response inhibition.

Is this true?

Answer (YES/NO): NO